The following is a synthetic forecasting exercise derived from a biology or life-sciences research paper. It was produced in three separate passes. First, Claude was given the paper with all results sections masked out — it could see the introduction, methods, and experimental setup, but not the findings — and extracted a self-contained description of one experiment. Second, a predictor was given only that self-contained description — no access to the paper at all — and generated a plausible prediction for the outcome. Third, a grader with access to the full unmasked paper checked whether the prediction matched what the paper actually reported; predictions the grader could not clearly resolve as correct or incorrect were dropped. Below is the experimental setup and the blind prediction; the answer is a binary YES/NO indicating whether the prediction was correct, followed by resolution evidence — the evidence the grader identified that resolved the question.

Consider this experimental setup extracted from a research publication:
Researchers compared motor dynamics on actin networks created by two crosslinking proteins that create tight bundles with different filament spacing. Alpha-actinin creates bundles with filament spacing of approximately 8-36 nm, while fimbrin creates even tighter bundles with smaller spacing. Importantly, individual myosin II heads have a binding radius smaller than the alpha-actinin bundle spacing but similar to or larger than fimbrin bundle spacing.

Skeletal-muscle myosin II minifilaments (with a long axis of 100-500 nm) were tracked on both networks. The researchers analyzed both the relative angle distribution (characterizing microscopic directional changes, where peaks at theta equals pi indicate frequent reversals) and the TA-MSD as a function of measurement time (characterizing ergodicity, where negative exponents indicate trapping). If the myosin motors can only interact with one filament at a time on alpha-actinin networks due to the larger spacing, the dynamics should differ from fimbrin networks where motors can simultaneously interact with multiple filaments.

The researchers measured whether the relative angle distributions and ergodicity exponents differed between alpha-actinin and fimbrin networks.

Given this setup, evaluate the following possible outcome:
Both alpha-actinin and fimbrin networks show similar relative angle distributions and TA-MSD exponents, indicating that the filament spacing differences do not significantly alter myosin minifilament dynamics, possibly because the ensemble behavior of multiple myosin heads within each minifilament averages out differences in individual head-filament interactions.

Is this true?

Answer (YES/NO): YES